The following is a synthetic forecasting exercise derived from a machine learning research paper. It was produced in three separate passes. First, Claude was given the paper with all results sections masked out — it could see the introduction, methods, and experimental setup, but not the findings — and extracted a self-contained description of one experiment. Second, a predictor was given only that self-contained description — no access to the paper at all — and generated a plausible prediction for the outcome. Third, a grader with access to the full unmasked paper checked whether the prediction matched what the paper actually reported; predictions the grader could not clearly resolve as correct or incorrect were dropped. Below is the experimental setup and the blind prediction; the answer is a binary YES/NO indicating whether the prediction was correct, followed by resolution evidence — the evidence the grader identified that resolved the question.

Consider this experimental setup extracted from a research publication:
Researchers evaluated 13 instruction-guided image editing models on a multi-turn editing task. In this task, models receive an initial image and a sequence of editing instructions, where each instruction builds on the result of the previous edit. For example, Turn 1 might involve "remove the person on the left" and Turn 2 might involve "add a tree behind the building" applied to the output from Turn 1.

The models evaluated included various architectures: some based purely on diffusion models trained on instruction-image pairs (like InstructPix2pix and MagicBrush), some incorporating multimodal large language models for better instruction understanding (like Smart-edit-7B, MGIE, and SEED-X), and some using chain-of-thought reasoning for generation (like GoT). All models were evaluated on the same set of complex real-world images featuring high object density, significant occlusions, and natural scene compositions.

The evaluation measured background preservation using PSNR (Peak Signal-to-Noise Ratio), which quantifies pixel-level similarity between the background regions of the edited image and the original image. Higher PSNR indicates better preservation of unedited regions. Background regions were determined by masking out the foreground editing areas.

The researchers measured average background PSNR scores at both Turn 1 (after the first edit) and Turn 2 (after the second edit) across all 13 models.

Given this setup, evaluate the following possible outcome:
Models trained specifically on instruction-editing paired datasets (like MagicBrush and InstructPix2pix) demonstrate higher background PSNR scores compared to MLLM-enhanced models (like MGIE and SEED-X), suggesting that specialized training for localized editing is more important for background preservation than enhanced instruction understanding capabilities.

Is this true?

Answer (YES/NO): NO